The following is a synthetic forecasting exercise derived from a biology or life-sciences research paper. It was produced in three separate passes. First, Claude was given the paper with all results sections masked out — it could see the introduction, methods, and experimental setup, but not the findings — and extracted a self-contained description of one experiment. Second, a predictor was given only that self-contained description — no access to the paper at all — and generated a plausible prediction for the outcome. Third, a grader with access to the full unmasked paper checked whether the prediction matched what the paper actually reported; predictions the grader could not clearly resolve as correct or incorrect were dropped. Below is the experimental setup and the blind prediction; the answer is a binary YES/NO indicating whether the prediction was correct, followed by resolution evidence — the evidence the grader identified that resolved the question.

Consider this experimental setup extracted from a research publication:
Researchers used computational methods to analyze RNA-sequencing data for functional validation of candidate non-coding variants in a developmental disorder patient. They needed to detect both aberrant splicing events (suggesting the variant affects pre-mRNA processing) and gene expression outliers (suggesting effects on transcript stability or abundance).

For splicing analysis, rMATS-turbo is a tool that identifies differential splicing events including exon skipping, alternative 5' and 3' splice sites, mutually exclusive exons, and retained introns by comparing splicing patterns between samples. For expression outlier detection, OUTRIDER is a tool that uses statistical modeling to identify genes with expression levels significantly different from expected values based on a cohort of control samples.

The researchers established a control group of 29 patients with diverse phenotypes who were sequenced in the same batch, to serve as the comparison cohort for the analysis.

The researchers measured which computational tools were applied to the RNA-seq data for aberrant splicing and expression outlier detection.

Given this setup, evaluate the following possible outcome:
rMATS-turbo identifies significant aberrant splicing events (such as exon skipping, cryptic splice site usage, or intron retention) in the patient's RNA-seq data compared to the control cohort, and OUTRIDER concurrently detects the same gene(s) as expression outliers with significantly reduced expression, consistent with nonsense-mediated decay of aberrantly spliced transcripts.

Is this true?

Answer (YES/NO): NO